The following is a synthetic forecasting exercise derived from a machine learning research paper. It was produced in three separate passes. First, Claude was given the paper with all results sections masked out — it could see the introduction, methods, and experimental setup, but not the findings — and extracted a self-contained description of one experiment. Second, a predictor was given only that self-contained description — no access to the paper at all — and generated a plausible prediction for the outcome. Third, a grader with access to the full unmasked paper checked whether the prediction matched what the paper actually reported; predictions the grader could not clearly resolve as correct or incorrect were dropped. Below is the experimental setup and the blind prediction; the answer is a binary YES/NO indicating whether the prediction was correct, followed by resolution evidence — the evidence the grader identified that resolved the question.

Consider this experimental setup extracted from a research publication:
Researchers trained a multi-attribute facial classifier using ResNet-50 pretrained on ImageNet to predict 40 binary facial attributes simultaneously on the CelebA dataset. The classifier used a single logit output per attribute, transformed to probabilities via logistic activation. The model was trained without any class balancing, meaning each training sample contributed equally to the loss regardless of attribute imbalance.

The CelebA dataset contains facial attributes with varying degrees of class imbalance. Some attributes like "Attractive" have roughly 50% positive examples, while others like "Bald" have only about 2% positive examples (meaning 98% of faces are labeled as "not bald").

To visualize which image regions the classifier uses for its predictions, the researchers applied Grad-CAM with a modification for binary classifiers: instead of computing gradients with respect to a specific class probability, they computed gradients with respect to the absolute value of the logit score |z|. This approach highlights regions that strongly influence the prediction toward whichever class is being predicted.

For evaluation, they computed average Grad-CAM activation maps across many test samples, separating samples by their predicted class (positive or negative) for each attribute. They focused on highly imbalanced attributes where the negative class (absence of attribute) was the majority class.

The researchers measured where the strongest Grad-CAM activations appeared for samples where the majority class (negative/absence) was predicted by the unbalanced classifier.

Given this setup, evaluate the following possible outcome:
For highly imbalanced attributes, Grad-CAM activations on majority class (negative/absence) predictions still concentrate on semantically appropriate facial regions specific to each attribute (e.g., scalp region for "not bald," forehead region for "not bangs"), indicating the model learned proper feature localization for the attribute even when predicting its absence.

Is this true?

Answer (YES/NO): NO